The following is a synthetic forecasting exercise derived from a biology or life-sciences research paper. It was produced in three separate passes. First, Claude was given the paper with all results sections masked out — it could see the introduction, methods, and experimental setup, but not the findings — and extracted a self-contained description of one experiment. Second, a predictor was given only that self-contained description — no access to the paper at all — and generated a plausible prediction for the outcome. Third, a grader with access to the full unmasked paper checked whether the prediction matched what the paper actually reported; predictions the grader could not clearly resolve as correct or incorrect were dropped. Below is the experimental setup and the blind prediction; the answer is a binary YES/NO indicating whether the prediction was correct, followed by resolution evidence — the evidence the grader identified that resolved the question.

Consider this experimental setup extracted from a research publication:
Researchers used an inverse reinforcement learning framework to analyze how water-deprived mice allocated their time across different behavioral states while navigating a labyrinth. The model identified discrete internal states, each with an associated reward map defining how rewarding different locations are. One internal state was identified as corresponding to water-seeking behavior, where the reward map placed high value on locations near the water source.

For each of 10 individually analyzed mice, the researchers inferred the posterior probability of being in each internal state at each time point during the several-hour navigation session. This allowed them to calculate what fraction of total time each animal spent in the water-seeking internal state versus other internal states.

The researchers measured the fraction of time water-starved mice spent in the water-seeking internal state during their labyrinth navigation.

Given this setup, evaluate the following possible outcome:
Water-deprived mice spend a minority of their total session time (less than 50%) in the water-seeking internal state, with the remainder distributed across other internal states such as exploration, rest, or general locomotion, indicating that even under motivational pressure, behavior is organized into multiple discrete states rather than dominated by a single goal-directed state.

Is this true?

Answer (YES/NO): YES